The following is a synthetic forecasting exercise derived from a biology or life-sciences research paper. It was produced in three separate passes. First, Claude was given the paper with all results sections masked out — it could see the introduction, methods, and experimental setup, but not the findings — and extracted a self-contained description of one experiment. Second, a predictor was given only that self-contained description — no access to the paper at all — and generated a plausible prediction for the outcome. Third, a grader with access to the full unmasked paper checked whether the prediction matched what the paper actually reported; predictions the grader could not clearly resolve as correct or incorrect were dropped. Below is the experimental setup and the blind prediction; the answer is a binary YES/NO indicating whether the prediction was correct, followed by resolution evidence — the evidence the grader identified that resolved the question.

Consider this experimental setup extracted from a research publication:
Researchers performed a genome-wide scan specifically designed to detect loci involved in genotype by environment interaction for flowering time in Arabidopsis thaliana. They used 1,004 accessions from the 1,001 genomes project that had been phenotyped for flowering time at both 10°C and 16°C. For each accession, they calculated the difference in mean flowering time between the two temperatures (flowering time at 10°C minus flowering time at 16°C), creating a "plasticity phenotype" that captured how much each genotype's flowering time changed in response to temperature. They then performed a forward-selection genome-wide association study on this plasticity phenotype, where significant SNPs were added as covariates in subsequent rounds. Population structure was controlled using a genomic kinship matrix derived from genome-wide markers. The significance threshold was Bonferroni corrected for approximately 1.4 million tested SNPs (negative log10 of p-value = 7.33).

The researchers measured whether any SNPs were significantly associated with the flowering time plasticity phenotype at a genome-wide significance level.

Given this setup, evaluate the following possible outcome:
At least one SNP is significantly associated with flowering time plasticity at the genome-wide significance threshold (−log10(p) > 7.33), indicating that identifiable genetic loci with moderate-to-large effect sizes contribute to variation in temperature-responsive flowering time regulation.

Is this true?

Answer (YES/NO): YES